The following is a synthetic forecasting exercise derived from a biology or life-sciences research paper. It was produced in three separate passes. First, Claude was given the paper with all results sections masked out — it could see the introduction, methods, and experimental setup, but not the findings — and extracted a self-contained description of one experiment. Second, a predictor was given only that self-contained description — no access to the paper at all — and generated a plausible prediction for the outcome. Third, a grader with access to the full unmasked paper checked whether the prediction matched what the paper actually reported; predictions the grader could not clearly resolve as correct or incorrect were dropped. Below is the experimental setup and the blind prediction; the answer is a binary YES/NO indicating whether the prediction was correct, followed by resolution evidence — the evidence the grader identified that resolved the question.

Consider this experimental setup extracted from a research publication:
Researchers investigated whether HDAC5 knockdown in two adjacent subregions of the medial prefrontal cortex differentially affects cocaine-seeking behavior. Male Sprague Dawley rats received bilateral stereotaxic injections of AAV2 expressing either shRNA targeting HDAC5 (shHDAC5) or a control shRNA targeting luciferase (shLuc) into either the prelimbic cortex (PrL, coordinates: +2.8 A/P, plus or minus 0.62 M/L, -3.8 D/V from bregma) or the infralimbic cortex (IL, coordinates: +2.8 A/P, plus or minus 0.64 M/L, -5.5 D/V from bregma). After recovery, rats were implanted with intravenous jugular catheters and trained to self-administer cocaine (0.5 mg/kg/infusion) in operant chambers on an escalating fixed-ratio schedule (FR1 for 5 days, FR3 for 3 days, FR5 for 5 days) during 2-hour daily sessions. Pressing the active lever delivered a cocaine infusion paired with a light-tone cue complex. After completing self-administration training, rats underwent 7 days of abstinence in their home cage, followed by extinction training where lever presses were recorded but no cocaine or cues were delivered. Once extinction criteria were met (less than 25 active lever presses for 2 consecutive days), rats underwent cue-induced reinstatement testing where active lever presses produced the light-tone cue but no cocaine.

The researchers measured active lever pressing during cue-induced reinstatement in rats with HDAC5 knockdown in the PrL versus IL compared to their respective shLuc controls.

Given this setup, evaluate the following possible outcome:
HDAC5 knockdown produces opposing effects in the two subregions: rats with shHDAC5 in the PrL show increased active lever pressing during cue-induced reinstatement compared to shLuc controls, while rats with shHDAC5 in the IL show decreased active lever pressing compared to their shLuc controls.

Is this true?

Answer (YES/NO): NO